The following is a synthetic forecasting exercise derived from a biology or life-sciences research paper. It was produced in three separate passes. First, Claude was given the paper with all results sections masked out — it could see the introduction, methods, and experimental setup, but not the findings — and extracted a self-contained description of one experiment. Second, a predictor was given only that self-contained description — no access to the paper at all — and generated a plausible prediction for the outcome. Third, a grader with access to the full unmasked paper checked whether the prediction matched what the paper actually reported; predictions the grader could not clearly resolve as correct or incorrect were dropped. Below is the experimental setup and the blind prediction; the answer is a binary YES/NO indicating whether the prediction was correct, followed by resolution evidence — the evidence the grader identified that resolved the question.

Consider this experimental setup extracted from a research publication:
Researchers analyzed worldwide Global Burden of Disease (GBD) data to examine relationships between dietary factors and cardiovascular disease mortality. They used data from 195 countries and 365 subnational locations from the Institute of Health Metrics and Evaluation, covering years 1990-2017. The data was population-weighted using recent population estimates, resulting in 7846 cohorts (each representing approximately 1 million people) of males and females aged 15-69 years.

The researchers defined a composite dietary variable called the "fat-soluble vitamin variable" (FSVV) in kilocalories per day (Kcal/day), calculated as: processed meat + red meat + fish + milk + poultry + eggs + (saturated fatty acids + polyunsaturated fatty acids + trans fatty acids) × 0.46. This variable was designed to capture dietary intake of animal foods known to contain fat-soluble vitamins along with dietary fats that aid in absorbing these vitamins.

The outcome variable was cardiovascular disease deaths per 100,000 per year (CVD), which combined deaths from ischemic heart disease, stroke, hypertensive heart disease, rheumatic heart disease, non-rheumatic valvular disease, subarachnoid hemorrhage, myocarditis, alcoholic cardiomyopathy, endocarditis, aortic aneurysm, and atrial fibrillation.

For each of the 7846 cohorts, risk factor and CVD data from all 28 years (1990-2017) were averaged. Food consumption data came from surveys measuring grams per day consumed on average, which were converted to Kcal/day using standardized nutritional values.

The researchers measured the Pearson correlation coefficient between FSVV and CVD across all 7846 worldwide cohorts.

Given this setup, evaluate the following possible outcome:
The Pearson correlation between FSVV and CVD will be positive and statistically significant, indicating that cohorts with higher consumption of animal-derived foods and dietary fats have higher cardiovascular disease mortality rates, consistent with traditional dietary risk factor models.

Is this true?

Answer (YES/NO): NO